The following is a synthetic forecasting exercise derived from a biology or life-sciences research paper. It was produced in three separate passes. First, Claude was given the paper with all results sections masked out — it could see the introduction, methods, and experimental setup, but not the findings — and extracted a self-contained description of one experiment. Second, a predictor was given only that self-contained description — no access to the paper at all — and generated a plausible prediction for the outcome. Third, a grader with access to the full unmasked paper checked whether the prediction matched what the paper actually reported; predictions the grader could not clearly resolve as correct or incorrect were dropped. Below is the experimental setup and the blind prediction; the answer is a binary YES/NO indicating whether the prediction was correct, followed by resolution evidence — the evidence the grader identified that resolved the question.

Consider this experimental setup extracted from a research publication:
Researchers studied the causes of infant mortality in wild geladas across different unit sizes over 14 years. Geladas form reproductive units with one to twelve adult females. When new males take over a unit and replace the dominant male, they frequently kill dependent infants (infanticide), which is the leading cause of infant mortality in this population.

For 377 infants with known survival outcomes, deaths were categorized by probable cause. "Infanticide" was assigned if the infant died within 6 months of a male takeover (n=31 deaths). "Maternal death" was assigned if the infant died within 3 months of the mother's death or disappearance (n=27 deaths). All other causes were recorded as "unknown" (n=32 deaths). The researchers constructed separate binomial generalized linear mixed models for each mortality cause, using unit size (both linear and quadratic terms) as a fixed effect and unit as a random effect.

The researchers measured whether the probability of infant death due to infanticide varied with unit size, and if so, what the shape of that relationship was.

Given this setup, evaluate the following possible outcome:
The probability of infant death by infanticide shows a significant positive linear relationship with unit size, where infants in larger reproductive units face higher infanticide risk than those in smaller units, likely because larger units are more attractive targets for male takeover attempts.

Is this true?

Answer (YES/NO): NO